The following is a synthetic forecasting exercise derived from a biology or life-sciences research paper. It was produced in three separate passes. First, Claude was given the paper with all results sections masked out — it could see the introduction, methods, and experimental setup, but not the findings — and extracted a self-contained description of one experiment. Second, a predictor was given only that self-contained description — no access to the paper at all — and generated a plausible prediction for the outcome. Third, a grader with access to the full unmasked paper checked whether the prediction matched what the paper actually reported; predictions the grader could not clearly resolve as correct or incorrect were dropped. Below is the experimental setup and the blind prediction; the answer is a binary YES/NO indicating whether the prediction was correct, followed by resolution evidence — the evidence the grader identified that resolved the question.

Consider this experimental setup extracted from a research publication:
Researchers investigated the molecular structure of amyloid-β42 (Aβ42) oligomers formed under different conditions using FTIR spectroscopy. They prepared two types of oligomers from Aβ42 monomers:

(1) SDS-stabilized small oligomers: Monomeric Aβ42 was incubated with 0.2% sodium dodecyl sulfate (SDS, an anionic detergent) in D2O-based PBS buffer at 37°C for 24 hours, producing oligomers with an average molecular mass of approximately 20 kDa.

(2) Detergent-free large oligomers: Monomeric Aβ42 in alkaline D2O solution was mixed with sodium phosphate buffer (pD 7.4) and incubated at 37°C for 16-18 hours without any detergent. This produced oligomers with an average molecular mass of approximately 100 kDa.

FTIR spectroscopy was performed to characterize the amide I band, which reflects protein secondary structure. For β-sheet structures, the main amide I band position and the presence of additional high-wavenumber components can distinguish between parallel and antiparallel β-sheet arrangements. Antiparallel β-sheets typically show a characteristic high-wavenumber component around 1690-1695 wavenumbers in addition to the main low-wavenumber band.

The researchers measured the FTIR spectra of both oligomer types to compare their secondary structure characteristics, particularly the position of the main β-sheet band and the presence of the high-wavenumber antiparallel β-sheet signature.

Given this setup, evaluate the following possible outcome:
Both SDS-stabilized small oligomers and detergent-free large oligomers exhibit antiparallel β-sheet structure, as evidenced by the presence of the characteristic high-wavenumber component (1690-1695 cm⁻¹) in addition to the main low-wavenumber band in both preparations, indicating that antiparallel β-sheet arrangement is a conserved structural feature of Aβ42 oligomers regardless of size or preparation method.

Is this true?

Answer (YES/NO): NO